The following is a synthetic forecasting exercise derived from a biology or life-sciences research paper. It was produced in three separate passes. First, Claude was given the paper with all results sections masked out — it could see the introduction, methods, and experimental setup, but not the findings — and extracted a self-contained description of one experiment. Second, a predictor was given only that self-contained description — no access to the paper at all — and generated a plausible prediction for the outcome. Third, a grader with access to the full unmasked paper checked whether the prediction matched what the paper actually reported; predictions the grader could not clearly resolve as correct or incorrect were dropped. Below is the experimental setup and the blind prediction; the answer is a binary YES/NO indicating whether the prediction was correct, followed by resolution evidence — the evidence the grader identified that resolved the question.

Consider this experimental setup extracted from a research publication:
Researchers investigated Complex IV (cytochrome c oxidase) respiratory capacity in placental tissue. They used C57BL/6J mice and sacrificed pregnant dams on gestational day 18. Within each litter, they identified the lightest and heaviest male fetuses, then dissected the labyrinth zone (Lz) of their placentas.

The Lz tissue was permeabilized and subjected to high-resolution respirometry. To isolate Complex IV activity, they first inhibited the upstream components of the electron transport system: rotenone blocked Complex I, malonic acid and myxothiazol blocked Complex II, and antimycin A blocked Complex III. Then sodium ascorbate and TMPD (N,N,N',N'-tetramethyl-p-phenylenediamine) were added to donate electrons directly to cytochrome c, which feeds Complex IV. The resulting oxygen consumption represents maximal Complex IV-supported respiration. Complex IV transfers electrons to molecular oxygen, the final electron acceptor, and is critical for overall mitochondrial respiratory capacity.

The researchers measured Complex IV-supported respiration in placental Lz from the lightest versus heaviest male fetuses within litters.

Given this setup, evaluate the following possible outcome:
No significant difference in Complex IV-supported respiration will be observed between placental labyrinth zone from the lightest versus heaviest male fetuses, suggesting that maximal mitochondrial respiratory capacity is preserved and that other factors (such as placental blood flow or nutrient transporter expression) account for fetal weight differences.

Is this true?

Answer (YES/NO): YES